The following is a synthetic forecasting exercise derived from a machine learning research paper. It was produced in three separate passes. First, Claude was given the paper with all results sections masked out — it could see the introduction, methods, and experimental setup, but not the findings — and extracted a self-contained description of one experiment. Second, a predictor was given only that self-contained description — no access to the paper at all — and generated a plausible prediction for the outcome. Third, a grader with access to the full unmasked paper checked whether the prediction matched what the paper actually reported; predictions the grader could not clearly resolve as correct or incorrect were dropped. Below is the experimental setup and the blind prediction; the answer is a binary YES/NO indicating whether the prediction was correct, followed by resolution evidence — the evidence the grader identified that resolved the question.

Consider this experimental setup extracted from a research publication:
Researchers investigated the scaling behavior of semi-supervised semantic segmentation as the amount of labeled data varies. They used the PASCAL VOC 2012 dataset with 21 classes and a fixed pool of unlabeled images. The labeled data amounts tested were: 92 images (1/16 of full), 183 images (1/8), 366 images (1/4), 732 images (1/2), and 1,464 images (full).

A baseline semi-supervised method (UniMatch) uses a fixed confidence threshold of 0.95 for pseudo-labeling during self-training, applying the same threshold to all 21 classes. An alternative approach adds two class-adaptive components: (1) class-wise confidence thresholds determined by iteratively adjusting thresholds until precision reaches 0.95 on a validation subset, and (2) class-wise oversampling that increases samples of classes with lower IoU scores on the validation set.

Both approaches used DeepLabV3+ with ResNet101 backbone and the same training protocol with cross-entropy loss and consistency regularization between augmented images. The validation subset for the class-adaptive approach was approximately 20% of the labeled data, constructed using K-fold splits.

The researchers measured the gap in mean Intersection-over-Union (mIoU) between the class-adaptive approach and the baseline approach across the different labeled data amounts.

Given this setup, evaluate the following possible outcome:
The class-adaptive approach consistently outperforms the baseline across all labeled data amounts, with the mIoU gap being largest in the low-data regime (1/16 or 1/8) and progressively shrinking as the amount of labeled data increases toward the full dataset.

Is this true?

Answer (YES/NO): NO